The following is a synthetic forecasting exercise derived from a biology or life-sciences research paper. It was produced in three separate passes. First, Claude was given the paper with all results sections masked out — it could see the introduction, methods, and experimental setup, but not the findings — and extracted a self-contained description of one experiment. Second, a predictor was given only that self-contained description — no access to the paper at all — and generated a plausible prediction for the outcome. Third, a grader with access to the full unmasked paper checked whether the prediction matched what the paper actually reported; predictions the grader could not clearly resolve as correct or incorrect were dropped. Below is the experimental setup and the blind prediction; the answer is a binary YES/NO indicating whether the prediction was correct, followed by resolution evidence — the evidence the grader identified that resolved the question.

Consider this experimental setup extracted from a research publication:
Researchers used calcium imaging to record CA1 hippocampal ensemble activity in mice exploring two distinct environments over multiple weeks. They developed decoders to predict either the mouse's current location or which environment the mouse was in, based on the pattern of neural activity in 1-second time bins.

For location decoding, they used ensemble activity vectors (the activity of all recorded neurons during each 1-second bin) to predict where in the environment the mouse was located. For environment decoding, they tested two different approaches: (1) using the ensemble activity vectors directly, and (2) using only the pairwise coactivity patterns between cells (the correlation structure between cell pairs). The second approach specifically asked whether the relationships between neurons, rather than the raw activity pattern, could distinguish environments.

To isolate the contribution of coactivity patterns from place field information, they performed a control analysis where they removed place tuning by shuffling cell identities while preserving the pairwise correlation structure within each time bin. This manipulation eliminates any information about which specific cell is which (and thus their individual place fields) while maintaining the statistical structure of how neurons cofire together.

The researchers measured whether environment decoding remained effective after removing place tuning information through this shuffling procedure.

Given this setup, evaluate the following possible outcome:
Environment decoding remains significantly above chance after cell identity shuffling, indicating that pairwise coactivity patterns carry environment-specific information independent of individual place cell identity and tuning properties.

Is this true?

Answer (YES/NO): YES